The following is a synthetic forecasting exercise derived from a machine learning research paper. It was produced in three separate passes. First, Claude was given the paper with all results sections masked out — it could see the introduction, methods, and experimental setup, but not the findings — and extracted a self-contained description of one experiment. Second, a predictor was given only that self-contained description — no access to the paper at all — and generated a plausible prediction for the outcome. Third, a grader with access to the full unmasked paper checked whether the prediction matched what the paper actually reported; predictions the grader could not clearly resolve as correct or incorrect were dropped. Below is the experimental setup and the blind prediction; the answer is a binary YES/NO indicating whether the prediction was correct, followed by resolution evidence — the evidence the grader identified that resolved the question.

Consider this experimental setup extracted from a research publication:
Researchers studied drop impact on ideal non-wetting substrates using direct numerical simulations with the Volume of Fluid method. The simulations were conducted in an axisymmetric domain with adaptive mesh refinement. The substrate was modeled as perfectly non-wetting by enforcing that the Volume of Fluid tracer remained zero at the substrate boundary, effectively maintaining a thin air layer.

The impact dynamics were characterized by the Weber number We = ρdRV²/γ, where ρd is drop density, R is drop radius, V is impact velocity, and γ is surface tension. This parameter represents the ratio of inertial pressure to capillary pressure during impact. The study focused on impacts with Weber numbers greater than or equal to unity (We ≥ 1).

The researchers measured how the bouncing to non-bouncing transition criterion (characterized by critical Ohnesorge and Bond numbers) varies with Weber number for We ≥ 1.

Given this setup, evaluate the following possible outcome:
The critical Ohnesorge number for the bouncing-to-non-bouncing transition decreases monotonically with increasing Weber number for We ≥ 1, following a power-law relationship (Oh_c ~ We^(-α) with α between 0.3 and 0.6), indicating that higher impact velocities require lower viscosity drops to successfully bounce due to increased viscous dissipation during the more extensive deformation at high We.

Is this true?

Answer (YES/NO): NO